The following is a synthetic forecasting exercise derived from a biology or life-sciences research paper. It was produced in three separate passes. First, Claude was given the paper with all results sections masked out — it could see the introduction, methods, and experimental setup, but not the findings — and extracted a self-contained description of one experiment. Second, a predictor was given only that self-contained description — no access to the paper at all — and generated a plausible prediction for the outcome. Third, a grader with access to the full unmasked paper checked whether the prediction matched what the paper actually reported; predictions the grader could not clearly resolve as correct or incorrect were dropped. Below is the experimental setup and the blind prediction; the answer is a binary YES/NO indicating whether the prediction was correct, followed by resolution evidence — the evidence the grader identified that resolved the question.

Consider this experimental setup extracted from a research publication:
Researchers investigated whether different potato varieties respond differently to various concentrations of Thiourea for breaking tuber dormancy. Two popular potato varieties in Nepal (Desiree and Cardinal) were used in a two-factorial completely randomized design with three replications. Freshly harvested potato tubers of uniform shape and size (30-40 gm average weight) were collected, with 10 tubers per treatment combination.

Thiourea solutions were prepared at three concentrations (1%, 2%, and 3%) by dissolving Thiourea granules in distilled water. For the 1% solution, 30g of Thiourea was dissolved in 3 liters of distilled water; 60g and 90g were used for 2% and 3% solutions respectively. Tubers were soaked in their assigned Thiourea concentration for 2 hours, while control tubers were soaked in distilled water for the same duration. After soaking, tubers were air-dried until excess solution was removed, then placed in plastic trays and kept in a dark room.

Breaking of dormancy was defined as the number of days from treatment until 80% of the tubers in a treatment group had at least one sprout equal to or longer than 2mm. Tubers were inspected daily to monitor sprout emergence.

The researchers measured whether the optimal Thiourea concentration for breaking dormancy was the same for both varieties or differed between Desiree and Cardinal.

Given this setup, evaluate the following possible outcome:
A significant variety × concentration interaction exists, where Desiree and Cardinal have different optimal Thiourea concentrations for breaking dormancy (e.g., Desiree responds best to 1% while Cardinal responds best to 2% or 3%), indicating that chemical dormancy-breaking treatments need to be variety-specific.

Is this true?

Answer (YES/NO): YES